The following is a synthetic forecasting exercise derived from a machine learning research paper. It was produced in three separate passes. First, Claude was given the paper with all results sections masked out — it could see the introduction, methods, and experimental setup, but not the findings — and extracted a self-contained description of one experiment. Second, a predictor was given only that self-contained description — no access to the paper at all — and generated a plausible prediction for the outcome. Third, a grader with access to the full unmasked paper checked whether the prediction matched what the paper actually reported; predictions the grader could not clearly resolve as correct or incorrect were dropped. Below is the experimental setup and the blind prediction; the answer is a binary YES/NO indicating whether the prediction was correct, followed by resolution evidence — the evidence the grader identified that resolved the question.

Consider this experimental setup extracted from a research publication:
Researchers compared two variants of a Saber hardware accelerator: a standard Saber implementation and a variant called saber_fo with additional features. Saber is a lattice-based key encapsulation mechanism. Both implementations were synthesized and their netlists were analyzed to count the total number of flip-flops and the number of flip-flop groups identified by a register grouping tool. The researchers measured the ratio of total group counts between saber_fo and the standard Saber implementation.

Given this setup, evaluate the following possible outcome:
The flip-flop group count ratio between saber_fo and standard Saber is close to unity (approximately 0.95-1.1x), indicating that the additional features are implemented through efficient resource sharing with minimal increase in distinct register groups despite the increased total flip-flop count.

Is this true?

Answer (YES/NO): NO